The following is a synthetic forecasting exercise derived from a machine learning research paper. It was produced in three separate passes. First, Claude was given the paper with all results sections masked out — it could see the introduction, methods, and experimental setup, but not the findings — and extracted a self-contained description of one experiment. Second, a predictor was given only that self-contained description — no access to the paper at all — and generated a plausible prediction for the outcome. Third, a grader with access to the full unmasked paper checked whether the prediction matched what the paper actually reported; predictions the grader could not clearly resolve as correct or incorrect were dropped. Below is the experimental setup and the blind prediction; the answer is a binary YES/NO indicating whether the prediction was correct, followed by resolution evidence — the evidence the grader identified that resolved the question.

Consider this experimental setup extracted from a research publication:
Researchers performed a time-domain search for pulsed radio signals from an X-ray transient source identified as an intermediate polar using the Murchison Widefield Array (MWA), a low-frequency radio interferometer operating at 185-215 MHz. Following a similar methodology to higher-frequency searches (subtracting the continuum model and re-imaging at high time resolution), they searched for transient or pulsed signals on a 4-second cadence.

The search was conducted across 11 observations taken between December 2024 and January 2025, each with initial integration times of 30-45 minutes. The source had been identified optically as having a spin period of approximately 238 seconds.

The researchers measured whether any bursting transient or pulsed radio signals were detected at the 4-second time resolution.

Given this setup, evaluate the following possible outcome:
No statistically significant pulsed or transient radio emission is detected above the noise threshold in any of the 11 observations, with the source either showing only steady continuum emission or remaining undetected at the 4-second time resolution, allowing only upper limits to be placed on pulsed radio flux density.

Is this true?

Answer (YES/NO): YES